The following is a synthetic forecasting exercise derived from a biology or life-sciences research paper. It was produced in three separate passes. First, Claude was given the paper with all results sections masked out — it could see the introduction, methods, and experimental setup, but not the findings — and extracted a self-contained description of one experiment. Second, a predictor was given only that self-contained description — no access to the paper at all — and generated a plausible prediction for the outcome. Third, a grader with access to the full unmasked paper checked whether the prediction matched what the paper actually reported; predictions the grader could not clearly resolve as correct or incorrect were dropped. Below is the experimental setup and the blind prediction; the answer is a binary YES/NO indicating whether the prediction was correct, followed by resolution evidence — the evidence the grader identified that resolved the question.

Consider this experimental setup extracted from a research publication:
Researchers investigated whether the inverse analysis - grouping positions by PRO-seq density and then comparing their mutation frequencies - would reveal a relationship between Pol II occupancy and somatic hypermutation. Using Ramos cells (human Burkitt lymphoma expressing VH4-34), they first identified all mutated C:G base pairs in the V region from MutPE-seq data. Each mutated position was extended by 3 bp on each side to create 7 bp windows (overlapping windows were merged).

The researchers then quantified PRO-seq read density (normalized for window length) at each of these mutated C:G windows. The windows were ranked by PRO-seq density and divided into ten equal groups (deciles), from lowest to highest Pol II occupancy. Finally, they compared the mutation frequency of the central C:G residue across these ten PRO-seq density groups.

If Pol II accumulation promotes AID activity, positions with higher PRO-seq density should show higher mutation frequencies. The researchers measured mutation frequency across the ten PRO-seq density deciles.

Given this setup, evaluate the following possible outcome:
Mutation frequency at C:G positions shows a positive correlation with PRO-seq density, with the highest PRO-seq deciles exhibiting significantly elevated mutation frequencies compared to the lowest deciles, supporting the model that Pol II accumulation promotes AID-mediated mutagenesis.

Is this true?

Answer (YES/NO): NO